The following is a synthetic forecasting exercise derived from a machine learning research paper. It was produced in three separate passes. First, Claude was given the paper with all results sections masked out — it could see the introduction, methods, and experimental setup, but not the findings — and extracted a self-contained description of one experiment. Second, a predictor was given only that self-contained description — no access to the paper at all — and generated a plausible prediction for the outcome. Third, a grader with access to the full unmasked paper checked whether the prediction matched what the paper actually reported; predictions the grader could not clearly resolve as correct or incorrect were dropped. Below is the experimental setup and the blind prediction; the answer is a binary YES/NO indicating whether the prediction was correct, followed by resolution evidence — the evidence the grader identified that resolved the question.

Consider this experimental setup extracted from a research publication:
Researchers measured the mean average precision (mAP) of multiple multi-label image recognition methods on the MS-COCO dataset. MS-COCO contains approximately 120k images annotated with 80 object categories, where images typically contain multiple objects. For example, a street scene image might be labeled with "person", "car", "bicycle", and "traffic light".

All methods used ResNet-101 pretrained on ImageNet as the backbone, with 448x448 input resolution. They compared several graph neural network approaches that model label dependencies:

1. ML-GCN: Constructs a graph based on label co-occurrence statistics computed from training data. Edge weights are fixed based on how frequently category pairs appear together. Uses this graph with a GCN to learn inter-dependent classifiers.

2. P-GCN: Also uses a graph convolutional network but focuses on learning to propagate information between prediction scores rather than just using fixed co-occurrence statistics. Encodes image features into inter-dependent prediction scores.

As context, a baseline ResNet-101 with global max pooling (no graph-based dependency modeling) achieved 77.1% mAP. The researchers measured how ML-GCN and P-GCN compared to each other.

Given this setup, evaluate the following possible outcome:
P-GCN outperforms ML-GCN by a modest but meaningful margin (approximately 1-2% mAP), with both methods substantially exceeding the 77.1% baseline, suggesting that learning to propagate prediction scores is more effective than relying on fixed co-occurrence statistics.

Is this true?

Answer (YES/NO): NO